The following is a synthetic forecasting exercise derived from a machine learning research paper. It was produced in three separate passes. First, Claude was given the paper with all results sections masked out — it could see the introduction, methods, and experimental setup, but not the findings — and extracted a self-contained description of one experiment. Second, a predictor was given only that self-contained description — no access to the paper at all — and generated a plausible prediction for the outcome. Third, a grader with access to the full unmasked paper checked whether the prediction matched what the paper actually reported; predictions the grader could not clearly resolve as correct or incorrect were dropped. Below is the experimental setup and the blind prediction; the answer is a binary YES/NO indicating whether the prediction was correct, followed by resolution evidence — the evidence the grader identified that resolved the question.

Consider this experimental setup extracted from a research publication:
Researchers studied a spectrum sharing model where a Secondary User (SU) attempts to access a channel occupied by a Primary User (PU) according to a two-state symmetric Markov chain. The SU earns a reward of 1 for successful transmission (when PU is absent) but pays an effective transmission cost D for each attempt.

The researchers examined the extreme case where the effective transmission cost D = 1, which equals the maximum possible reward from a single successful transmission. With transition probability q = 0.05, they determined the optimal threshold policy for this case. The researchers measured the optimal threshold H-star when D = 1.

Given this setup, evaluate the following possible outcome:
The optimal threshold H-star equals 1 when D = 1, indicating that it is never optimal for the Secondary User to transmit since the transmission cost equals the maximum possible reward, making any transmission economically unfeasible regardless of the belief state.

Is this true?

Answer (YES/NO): NO